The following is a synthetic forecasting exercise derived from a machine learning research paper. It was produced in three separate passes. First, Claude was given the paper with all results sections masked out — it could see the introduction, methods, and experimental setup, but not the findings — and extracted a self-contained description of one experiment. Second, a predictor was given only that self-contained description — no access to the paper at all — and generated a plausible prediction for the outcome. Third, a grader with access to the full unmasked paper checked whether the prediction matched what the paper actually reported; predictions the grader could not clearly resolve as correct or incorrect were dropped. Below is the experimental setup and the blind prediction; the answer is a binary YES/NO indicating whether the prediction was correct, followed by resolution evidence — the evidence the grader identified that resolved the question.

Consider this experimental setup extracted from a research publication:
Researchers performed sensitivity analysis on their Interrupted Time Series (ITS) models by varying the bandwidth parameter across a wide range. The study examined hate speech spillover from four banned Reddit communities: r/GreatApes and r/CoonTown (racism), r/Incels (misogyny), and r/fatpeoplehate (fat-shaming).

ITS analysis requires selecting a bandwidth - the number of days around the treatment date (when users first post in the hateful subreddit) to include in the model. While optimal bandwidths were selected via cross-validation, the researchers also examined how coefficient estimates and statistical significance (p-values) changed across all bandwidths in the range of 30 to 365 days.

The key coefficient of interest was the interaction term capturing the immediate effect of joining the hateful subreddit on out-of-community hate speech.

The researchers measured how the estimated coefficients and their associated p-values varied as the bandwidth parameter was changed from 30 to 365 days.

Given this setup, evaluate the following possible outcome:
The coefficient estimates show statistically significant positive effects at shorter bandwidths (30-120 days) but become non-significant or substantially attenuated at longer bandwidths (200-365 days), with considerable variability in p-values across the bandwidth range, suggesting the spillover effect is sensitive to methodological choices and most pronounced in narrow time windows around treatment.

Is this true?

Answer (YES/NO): NO